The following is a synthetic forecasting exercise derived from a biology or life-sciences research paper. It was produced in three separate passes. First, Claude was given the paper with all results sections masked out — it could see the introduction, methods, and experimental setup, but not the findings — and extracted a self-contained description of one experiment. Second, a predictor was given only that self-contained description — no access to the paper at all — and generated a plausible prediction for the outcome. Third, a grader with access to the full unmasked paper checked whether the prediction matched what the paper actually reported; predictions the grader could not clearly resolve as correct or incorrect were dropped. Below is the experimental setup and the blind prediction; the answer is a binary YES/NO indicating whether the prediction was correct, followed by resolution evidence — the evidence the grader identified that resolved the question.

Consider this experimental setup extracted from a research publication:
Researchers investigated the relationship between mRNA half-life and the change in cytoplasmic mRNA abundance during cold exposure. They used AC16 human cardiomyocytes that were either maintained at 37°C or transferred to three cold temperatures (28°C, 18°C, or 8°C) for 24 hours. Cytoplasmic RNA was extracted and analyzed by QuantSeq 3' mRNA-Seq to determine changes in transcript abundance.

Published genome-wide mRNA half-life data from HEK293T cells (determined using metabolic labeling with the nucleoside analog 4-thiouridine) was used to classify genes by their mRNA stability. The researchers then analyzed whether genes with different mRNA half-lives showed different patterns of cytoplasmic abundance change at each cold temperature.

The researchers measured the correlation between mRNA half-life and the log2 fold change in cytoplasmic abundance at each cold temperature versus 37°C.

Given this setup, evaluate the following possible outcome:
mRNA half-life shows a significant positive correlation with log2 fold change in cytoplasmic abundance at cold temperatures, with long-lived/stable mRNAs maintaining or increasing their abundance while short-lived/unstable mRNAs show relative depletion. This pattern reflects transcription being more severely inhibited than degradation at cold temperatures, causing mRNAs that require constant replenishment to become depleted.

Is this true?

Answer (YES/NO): YES